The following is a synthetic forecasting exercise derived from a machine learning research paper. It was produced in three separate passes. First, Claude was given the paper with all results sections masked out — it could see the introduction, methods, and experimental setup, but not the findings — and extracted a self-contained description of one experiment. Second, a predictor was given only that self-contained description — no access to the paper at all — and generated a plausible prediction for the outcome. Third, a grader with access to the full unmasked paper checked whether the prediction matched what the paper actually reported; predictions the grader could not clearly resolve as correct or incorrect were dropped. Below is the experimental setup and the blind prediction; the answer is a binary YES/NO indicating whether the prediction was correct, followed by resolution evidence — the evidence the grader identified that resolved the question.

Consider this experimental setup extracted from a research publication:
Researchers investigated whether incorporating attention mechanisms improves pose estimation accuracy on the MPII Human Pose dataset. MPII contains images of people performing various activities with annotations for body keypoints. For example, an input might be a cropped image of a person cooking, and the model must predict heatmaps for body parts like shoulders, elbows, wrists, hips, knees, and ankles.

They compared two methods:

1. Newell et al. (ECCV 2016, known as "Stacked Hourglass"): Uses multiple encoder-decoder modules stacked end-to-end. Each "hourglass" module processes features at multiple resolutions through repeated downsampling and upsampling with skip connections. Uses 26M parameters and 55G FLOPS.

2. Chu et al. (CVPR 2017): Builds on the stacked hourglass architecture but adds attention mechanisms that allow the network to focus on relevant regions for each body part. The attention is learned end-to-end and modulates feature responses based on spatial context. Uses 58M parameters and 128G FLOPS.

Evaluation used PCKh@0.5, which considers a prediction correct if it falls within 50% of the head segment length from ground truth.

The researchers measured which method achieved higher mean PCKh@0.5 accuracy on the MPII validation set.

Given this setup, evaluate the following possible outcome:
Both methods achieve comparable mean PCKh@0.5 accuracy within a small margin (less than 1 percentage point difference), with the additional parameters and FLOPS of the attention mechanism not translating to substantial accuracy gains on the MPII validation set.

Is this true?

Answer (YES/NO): YES